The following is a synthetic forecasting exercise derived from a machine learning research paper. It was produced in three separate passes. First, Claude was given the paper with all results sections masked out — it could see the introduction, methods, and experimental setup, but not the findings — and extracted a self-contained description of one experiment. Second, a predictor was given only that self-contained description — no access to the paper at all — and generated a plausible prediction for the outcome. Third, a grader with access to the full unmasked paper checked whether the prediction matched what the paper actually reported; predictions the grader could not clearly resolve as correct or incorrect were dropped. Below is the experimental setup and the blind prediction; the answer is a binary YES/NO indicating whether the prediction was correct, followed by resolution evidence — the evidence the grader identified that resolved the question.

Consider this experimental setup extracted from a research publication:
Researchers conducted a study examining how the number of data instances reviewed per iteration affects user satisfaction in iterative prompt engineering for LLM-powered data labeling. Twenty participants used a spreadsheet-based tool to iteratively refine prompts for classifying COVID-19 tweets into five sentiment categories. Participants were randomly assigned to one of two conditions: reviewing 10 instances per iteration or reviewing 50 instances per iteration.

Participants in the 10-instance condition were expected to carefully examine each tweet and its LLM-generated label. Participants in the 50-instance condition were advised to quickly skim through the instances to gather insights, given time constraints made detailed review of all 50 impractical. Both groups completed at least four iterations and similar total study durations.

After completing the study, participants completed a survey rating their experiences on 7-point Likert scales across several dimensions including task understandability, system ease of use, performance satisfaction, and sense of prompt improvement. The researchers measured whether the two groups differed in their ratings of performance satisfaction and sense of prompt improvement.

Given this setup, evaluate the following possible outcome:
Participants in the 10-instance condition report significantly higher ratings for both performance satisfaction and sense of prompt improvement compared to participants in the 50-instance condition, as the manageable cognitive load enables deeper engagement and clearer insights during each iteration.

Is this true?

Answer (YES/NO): NO